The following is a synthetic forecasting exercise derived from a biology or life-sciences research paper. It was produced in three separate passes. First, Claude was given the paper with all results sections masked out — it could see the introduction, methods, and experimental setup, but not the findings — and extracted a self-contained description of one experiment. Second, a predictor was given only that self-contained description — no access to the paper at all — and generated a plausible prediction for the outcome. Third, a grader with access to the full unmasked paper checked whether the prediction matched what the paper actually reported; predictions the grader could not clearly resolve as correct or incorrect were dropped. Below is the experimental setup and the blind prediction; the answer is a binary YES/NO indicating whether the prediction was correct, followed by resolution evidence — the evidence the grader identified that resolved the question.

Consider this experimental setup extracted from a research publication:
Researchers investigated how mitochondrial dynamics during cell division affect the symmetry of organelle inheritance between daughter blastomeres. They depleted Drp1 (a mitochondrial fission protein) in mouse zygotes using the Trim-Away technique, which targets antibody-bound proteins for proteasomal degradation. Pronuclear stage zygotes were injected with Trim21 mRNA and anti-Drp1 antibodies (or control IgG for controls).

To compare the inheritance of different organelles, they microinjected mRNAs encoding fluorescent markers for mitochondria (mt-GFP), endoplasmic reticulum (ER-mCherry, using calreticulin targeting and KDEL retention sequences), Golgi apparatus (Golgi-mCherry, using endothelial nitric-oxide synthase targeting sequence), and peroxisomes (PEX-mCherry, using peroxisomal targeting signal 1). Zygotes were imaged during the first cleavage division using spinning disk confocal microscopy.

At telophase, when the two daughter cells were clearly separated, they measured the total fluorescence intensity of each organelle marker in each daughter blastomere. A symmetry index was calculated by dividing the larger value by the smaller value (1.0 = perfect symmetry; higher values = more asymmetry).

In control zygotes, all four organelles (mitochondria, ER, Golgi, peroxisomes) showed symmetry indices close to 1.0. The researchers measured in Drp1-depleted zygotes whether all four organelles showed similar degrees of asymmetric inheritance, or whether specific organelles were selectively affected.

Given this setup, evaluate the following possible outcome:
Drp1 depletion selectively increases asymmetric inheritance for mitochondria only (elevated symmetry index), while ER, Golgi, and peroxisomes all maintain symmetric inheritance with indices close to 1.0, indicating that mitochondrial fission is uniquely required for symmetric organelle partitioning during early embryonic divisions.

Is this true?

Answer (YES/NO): NO